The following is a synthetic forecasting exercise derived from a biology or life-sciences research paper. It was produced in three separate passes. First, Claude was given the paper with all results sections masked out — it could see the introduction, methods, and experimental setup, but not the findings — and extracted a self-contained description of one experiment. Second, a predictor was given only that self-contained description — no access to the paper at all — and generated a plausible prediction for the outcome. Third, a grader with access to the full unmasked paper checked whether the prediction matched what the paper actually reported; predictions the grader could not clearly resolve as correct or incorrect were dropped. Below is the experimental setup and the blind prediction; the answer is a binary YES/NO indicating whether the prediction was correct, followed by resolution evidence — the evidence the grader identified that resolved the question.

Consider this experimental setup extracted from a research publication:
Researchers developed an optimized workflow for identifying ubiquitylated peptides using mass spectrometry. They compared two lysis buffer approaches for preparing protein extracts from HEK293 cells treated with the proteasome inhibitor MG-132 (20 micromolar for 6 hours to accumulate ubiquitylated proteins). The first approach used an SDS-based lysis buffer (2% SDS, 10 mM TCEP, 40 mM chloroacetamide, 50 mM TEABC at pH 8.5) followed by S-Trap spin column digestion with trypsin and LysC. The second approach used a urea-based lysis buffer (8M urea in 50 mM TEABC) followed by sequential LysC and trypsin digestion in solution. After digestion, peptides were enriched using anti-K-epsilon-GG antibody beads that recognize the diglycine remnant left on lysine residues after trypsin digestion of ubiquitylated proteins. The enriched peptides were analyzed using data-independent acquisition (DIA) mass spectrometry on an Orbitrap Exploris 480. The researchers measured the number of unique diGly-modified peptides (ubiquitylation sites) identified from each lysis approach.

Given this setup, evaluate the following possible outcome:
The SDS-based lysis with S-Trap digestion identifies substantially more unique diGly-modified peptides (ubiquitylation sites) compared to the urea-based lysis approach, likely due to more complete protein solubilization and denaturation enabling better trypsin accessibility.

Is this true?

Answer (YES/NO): NO